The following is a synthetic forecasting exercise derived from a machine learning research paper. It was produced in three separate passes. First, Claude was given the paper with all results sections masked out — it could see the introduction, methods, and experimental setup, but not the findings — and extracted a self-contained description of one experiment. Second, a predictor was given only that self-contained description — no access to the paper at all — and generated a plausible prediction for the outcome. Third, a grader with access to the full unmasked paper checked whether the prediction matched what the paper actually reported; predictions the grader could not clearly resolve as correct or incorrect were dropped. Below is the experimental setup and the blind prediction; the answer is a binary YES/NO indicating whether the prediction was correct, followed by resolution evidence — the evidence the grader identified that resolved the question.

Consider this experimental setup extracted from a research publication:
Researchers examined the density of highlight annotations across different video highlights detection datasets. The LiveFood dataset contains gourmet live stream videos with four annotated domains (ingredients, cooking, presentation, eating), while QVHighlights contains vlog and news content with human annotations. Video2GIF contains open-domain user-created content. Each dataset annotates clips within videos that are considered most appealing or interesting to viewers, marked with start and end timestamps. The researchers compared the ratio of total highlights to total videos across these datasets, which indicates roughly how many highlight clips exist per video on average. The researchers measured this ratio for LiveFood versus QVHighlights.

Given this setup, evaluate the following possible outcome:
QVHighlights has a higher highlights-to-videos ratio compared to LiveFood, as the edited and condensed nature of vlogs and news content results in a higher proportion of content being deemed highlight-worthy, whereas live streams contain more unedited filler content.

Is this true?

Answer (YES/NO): NO